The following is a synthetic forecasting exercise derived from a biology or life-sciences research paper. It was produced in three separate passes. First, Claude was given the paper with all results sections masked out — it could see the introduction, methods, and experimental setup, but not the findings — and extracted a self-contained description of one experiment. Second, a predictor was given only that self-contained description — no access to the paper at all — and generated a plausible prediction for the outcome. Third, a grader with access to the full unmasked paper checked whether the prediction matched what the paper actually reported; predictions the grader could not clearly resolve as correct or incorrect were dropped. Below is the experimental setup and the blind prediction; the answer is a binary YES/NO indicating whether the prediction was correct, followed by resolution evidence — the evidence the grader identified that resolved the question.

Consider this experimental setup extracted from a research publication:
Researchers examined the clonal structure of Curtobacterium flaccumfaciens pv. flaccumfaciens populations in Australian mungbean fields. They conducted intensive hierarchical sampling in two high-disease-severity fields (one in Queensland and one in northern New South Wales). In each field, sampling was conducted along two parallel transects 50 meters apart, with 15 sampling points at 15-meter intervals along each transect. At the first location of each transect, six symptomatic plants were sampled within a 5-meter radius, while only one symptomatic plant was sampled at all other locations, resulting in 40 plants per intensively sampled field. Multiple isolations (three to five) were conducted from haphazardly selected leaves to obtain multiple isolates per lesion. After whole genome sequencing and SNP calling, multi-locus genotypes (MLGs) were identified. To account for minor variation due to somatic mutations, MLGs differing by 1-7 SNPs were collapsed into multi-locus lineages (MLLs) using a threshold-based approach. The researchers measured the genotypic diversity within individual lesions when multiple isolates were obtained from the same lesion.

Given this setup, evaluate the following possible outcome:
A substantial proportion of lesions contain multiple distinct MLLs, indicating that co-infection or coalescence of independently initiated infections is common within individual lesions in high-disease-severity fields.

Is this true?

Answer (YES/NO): NO